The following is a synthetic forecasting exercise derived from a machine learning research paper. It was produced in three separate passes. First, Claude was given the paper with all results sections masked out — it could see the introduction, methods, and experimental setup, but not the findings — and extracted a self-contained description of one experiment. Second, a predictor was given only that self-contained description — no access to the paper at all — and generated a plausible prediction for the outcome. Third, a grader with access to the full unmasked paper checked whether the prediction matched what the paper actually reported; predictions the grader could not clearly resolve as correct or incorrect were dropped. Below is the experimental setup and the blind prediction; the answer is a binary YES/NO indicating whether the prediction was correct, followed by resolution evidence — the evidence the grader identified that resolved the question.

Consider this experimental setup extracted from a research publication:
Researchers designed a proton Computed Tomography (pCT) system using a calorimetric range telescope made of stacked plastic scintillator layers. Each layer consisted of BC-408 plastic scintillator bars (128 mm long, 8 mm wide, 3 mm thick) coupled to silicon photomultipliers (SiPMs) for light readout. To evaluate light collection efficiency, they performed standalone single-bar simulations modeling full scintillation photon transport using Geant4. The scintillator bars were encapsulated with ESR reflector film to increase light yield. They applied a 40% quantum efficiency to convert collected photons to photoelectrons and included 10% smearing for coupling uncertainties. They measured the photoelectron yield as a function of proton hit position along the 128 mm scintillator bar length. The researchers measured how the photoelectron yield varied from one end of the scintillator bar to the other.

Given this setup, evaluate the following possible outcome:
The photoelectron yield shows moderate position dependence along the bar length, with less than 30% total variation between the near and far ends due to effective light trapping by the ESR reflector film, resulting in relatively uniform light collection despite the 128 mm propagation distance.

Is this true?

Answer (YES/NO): NO